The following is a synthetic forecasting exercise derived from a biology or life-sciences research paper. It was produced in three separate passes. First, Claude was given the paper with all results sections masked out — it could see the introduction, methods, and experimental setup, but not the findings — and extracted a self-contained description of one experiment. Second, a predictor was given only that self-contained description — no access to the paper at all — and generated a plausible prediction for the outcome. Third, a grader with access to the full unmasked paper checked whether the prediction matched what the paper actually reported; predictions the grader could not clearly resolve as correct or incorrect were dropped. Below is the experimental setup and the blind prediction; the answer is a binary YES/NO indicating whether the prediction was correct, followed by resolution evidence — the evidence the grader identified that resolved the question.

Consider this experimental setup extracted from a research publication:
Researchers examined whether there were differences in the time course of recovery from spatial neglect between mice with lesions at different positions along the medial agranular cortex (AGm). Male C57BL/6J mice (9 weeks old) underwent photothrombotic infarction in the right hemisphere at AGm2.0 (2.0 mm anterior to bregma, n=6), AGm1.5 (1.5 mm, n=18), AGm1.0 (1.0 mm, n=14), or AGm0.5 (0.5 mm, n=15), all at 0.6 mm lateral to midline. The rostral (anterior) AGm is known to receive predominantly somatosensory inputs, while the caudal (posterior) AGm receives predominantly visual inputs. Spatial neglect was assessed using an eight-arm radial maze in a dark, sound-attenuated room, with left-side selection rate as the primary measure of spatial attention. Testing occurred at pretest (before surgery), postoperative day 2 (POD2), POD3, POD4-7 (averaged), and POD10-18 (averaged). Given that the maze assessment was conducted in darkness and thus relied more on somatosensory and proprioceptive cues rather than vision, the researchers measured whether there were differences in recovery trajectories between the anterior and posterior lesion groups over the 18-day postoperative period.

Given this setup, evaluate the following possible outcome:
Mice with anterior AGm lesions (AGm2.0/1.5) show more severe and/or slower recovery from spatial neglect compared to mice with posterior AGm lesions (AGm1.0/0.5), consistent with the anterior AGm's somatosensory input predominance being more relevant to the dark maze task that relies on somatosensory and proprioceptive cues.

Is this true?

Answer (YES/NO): YES